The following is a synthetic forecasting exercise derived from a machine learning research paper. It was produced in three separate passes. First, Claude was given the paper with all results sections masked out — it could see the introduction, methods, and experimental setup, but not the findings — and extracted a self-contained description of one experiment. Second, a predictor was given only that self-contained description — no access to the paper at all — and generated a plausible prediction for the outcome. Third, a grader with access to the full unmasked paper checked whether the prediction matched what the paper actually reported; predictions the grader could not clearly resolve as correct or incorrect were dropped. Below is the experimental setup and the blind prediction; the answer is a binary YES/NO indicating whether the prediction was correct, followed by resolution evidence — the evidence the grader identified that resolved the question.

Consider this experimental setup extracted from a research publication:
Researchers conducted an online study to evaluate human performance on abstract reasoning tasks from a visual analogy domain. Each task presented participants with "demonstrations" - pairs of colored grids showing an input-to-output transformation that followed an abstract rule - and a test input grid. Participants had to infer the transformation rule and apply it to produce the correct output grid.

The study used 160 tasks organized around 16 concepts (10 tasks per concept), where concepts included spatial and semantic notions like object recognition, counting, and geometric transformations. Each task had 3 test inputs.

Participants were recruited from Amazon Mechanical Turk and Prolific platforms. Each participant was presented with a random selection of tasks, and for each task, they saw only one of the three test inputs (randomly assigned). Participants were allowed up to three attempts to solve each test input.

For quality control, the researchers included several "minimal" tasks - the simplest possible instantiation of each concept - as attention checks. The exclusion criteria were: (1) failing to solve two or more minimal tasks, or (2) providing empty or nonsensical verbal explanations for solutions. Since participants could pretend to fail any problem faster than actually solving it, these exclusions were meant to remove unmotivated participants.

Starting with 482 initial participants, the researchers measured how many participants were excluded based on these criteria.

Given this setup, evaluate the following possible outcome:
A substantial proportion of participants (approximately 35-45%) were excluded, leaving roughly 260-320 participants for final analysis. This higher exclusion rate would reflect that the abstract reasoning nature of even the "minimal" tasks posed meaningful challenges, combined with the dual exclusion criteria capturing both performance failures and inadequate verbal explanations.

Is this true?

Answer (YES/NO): NO